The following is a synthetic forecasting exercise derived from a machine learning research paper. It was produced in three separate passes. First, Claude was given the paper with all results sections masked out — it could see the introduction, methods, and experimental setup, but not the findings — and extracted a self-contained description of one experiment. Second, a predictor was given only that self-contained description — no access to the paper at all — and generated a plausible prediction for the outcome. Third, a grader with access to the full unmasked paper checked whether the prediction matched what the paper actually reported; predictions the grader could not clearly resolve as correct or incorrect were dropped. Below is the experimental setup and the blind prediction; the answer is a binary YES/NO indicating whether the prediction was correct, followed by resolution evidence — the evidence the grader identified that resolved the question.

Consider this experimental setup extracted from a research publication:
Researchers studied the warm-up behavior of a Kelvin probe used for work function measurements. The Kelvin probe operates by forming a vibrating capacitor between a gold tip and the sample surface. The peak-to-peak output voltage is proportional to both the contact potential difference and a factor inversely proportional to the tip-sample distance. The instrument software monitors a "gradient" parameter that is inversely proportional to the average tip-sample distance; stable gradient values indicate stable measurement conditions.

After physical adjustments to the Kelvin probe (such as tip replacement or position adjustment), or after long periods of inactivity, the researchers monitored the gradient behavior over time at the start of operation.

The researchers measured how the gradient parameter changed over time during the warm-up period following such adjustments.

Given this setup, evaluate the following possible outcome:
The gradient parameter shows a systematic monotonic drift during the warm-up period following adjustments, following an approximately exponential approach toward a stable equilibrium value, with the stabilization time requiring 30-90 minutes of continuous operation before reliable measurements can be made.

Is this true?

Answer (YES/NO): NO